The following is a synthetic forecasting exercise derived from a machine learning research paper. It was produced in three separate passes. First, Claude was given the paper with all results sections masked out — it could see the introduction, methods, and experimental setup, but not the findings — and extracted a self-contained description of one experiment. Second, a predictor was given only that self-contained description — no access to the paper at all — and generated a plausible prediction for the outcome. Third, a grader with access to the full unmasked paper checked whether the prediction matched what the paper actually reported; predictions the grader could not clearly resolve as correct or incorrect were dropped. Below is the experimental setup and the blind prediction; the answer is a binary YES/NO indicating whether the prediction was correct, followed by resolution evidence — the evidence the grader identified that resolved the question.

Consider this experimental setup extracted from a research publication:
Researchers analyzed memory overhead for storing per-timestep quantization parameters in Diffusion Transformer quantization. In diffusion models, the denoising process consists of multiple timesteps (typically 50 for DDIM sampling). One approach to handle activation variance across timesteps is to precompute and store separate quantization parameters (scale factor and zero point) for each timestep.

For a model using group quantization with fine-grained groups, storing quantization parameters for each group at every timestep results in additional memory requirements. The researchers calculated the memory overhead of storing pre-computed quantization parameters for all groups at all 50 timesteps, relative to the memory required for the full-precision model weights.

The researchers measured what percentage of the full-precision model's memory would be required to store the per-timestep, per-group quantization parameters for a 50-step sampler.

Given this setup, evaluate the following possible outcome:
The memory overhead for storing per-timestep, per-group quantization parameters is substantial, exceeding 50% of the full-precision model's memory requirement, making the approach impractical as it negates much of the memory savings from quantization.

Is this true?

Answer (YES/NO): NO